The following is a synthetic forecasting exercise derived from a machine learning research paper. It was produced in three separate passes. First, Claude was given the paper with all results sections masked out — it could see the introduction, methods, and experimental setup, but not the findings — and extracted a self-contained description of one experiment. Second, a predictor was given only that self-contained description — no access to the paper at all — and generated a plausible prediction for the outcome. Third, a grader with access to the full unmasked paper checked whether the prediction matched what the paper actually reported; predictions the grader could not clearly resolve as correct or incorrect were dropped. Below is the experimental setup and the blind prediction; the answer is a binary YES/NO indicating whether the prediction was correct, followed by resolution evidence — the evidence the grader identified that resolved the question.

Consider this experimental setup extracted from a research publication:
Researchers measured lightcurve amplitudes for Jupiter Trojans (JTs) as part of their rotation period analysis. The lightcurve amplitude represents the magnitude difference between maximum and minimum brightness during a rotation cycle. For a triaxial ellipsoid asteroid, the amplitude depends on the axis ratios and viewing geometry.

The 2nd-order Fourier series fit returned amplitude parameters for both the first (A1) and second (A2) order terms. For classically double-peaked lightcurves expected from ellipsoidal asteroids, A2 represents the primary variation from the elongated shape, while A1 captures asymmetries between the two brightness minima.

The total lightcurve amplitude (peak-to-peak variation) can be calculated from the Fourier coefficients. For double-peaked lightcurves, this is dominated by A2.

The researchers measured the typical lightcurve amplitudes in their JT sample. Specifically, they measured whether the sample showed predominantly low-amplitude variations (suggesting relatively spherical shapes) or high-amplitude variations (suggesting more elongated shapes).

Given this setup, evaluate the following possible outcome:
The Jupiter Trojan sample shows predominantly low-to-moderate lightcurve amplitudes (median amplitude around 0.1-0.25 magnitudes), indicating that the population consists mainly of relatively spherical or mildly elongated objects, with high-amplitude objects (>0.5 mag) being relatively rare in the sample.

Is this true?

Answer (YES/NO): NO